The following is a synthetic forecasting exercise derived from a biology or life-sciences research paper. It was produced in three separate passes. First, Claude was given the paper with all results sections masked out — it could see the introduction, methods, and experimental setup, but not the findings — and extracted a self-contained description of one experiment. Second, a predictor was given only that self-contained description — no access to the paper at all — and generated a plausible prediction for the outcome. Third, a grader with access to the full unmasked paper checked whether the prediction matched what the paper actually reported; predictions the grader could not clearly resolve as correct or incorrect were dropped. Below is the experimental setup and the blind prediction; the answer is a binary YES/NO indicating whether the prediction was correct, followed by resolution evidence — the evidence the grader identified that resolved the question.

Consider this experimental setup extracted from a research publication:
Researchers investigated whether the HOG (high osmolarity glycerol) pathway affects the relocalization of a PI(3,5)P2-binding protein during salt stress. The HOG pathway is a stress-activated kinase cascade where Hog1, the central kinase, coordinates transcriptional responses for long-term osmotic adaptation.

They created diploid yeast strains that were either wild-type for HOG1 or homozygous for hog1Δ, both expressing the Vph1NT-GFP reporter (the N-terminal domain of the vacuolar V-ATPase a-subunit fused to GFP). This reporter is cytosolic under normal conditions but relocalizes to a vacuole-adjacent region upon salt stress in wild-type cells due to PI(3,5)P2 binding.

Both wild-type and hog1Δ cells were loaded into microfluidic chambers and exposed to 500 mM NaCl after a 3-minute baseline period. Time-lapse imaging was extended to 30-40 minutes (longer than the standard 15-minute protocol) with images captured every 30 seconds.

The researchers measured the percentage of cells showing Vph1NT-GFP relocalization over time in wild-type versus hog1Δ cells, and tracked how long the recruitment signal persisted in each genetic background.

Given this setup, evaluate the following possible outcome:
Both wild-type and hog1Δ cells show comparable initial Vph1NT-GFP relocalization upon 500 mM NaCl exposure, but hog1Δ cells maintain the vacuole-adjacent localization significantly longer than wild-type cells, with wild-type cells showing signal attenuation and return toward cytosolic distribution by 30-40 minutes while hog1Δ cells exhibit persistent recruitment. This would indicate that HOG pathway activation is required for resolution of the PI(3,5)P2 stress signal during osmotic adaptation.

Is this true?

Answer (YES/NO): NO